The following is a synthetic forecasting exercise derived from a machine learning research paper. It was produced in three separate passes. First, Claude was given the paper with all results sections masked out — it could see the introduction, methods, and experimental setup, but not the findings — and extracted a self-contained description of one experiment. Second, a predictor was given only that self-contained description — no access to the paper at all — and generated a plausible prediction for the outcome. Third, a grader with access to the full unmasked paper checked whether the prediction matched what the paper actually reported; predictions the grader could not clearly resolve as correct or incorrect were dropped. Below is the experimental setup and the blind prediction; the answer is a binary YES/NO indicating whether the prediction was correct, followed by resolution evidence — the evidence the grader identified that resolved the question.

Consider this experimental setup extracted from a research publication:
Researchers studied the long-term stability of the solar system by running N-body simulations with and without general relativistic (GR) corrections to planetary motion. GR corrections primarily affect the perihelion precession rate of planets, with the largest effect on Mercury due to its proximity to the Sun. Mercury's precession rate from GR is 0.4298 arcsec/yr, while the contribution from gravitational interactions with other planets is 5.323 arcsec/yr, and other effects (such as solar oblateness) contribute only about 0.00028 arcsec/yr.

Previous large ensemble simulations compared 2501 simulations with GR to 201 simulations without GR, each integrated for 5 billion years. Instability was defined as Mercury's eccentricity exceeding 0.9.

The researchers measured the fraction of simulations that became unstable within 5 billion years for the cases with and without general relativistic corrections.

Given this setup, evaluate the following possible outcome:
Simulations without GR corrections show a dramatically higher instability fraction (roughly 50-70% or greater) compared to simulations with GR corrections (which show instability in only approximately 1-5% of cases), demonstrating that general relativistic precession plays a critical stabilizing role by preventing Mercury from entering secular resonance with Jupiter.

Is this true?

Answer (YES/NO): YES